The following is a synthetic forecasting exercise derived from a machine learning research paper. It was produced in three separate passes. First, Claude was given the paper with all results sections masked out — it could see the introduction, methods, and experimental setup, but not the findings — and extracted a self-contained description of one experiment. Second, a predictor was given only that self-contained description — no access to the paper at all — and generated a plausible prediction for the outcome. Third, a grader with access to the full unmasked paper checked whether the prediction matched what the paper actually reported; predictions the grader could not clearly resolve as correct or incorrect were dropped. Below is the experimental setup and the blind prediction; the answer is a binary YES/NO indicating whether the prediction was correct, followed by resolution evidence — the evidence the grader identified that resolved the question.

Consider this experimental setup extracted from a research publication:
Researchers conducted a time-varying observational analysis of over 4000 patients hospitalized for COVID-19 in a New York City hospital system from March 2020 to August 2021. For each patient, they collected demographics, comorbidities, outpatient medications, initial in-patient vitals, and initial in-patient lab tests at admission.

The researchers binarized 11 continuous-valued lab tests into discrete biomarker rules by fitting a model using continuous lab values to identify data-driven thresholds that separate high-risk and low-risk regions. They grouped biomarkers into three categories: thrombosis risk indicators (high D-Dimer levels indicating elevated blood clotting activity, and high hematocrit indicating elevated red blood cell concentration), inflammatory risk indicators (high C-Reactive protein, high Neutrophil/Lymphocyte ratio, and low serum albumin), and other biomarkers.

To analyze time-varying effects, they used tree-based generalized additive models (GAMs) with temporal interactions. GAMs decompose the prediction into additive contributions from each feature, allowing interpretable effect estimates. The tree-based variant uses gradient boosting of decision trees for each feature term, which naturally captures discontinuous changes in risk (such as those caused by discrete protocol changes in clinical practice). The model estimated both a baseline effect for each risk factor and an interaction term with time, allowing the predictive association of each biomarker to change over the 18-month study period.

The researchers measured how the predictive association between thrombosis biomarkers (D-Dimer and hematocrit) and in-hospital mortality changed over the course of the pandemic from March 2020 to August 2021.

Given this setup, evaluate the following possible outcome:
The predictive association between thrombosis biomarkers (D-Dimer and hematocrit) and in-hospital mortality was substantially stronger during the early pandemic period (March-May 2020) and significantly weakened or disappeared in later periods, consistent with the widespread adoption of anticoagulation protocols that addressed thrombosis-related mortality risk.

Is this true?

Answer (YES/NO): NO